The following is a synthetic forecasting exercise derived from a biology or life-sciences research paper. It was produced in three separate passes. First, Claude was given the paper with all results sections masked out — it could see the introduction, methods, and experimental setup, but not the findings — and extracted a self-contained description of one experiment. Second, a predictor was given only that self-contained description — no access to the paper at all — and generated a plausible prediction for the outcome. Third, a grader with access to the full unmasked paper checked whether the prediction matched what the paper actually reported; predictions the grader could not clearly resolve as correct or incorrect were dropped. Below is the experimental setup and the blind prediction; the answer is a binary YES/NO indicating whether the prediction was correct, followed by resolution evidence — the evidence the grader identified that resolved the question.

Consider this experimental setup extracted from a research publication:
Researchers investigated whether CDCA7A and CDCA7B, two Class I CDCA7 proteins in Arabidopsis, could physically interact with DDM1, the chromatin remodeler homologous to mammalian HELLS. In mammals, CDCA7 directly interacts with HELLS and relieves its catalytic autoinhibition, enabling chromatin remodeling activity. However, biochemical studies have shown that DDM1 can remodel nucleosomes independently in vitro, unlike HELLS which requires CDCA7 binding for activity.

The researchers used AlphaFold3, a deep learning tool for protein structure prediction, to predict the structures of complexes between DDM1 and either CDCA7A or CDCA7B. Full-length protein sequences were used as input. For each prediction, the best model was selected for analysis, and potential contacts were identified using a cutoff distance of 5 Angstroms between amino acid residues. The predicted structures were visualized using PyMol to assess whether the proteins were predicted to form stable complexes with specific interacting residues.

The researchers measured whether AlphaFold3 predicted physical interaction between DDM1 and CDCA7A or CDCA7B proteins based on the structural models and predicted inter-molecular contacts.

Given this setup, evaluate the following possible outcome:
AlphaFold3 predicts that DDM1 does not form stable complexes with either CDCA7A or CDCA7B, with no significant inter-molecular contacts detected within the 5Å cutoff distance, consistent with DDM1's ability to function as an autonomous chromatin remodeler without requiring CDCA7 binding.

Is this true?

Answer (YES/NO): NO